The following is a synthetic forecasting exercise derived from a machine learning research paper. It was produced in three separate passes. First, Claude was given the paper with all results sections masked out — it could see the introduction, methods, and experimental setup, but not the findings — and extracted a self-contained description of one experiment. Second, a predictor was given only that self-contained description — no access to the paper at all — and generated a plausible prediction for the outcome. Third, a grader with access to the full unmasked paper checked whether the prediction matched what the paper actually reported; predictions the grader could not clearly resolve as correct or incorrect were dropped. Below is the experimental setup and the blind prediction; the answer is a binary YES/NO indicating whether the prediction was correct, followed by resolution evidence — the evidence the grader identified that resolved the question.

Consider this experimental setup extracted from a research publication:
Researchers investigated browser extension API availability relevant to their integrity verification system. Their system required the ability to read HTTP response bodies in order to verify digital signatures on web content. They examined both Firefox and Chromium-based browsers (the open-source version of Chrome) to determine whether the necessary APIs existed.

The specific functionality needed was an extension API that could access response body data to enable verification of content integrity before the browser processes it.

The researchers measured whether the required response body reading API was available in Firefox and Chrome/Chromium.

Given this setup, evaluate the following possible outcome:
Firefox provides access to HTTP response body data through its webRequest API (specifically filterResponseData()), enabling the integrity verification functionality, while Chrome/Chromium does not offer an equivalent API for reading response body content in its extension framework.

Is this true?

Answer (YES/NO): YES